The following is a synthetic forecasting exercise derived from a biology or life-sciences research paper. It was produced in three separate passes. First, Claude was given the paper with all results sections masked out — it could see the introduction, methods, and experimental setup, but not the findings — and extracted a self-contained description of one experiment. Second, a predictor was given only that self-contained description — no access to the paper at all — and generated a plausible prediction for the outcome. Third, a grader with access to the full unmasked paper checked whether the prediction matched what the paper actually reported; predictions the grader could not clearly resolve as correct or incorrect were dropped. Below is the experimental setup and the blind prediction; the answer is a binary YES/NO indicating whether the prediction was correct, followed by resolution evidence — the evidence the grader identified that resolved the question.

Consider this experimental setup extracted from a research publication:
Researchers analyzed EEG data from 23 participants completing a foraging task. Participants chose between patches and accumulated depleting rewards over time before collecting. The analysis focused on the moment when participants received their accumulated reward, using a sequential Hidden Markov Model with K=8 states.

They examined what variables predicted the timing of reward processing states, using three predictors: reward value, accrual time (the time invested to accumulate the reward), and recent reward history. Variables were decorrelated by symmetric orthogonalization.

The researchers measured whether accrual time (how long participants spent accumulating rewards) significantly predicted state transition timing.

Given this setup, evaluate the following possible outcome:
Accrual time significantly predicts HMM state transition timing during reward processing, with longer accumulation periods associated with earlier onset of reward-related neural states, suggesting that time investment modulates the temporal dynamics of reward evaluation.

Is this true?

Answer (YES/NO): YES